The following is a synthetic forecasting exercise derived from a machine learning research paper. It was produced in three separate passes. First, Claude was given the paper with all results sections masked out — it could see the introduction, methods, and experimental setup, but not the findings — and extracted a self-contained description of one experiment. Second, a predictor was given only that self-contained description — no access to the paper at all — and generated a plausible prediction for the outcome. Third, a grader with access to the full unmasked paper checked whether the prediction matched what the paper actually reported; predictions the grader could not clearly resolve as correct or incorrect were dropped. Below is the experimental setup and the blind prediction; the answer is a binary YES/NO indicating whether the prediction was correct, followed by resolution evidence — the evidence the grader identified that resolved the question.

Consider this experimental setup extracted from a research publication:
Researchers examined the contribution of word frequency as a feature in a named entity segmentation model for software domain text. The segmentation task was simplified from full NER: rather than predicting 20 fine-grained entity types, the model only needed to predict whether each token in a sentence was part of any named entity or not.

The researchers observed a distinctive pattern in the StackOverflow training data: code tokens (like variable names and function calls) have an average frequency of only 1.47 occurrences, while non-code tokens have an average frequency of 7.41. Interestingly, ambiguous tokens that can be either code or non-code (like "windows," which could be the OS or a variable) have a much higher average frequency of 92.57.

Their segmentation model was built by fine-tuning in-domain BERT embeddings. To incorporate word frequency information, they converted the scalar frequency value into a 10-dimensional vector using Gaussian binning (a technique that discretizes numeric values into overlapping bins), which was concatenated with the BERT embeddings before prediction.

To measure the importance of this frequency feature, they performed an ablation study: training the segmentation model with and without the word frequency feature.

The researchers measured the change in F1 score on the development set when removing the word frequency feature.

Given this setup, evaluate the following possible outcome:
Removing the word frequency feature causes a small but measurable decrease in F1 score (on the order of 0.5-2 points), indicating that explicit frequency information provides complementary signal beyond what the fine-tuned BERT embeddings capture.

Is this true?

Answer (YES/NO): YES